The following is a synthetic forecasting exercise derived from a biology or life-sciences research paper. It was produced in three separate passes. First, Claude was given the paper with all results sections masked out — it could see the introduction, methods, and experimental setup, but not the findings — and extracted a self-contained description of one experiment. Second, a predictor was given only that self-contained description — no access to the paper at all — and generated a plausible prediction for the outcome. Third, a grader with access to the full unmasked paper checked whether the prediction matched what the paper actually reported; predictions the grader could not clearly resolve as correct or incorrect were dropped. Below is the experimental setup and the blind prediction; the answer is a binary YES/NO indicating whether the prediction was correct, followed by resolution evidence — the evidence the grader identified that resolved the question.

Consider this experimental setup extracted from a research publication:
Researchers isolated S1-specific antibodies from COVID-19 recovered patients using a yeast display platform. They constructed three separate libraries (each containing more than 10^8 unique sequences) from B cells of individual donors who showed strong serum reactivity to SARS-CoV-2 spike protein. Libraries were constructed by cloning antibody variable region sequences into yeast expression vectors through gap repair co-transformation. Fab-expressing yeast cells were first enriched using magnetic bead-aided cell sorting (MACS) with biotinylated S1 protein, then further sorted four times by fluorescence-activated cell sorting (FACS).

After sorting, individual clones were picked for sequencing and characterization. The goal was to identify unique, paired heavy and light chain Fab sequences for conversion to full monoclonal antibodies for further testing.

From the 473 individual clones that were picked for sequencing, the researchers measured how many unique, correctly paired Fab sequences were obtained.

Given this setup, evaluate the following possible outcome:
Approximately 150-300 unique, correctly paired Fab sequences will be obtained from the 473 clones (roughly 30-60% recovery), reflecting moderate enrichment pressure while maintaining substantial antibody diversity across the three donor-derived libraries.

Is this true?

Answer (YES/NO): NO